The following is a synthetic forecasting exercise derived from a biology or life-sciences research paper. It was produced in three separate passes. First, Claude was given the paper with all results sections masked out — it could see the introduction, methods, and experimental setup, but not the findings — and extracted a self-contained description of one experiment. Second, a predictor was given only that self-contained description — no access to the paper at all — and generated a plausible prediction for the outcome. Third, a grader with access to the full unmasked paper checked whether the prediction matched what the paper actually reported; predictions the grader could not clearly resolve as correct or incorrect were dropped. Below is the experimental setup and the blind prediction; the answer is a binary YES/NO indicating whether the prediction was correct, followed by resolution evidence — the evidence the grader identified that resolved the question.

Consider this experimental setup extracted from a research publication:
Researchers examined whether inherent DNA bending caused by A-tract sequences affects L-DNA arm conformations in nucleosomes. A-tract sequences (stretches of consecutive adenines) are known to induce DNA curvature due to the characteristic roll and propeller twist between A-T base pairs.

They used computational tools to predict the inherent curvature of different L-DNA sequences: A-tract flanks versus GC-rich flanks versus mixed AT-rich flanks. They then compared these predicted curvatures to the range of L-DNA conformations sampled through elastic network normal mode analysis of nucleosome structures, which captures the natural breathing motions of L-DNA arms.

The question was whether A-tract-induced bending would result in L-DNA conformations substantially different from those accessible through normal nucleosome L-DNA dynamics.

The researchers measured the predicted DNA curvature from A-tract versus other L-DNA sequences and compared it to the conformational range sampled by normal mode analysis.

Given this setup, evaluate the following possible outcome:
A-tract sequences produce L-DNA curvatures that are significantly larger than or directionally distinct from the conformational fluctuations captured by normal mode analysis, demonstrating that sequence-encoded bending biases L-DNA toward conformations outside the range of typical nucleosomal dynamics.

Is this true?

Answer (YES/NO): NO